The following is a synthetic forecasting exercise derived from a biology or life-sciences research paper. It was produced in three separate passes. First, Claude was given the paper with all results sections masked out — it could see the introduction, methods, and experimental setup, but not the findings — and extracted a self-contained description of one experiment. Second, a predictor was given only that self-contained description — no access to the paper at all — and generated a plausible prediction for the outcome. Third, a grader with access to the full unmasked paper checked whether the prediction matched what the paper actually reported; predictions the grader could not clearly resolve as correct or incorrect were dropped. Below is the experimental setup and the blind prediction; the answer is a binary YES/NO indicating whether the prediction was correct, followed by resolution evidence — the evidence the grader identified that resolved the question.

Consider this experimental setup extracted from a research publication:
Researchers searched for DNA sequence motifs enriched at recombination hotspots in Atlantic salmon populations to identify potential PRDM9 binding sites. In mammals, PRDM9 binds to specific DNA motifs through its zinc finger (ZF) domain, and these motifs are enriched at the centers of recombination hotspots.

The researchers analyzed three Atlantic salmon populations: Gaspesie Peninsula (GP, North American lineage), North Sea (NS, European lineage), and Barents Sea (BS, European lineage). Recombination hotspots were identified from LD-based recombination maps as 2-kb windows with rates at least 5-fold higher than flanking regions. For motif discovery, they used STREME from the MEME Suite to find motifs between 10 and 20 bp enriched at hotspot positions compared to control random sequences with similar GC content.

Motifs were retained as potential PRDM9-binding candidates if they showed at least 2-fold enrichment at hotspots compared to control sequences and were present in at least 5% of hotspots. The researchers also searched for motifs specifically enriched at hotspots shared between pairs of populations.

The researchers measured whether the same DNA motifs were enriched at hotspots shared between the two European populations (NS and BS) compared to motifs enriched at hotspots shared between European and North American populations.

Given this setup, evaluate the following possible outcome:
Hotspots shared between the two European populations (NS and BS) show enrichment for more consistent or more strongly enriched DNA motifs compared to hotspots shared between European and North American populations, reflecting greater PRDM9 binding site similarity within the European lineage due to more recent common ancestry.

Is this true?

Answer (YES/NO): YES